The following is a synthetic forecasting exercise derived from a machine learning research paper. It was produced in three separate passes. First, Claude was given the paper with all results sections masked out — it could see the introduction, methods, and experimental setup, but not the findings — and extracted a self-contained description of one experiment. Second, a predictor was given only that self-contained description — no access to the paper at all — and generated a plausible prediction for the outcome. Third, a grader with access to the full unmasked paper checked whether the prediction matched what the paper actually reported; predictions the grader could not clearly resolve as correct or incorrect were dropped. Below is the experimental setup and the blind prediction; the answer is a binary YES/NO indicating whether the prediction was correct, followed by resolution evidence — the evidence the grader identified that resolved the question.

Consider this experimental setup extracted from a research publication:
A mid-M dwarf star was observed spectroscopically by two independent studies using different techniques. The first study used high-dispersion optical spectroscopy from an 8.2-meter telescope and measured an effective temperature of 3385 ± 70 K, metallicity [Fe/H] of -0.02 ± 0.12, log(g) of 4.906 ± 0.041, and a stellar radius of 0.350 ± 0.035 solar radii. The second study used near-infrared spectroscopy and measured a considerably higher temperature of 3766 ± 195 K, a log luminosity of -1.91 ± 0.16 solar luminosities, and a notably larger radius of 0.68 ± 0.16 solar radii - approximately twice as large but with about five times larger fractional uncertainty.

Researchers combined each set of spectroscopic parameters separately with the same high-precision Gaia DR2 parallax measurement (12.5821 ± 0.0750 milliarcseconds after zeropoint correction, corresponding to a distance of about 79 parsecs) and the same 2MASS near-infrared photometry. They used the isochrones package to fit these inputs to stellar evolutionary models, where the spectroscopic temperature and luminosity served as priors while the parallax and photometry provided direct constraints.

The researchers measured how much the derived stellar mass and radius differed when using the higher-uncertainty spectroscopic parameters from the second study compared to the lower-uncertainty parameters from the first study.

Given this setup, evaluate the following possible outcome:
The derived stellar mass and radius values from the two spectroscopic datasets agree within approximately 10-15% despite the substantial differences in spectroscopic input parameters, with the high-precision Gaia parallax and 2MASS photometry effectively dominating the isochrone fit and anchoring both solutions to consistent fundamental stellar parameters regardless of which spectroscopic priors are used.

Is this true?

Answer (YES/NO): NO